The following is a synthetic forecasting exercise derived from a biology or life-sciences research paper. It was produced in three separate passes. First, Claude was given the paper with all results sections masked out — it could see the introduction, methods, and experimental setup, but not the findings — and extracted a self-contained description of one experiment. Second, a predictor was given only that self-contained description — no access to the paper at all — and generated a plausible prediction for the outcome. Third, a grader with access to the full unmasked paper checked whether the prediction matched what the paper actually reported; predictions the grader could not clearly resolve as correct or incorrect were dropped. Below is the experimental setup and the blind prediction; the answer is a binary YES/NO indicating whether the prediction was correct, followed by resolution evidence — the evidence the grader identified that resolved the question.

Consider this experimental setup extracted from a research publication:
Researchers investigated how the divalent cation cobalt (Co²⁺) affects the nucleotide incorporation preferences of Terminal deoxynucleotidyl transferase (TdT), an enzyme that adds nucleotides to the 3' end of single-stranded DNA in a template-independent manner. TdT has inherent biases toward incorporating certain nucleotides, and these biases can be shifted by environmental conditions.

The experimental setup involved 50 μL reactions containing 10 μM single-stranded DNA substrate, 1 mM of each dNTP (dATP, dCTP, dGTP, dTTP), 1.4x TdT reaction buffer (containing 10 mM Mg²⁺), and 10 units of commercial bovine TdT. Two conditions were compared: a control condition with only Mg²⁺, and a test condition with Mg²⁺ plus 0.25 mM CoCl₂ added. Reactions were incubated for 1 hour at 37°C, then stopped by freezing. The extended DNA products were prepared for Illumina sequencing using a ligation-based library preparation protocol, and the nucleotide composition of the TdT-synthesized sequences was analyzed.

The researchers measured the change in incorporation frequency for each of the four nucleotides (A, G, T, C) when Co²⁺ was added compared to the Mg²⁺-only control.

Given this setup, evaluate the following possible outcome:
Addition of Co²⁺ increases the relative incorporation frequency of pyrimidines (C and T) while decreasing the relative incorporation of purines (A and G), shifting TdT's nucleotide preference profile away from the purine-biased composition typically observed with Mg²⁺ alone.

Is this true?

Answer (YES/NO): NO